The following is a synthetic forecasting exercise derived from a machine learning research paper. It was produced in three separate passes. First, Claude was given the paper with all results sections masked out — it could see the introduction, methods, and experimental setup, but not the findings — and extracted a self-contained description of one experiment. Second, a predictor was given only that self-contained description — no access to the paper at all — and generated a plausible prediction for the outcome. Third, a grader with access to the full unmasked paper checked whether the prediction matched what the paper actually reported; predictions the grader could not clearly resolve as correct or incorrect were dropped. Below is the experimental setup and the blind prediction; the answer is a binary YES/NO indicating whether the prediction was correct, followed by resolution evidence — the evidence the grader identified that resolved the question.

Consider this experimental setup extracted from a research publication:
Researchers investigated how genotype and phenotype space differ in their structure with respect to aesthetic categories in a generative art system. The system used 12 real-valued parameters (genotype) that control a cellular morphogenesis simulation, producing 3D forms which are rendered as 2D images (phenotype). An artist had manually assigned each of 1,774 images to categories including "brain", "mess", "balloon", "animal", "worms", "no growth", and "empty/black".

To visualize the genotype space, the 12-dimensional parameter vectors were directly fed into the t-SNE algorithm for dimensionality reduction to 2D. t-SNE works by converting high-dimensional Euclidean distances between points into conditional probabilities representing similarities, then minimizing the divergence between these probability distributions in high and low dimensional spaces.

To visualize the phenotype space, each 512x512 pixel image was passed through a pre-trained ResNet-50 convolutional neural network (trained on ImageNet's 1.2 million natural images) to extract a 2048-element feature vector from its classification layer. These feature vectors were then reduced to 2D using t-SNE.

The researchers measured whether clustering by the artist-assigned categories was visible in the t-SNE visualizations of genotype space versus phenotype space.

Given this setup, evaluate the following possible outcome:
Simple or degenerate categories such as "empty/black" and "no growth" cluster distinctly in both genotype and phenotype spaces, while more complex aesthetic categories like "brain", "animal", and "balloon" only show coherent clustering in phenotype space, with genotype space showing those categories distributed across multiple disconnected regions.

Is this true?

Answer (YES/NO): NO